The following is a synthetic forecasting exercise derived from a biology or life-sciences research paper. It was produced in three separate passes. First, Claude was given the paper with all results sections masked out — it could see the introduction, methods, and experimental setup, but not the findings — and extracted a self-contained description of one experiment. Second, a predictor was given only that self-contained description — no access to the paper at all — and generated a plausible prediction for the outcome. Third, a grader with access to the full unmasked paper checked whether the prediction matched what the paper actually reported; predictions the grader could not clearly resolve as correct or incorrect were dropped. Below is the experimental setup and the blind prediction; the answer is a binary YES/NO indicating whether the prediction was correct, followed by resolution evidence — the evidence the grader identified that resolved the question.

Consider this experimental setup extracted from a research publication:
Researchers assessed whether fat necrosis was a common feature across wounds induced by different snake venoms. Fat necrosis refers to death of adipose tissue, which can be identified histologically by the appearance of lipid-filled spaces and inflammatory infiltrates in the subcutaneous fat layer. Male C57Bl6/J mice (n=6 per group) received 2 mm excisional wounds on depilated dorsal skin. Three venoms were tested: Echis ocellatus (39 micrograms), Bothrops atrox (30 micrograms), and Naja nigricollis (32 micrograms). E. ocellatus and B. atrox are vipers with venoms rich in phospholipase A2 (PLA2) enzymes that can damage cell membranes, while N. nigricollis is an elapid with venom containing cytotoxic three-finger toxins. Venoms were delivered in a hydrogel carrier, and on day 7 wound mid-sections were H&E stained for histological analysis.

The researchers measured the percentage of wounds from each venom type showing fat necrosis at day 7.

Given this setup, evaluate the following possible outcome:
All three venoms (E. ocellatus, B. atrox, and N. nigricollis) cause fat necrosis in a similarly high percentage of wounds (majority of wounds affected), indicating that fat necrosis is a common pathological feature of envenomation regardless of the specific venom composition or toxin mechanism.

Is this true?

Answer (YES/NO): YES